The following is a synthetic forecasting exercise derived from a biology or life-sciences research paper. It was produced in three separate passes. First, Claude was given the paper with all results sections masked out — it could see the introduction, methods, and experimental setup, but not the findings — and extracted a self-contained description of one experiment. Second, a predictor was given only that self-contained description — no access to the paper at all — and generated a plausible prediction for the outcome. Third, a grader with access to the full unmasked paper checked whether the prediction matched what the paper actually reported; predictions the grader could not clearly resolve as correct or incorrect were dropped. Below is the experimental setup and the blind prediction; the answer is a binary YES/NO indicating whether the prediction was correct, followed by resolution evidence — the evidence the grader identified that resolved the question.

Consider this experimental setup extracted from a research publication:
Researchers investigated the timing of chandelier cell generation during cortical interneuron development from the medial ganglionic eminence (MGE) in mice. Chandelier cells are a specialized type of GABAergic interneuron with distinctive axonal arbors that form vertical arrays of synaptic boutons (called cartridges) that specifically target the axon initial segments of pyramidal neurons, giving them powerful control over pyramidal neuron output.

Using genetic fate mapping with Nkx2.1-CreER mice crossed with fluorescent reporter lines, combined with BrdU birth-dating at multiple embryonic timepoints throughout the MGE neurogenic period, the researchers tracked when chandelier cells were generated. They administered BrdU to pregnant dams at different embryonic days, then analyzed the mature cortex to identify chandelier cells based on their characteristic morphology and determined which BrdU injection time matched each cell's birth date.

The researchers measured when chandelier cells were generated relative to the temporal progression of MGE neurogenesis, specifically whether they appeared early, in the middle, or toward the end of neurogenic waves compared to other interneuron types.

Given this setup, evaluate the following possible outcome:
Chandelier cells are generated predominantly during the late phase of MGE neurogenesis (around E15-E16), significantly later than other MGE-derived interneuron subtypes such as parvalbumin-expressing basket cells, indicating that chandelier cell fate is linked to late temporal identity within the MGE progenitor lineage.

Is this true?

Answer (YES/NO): NO